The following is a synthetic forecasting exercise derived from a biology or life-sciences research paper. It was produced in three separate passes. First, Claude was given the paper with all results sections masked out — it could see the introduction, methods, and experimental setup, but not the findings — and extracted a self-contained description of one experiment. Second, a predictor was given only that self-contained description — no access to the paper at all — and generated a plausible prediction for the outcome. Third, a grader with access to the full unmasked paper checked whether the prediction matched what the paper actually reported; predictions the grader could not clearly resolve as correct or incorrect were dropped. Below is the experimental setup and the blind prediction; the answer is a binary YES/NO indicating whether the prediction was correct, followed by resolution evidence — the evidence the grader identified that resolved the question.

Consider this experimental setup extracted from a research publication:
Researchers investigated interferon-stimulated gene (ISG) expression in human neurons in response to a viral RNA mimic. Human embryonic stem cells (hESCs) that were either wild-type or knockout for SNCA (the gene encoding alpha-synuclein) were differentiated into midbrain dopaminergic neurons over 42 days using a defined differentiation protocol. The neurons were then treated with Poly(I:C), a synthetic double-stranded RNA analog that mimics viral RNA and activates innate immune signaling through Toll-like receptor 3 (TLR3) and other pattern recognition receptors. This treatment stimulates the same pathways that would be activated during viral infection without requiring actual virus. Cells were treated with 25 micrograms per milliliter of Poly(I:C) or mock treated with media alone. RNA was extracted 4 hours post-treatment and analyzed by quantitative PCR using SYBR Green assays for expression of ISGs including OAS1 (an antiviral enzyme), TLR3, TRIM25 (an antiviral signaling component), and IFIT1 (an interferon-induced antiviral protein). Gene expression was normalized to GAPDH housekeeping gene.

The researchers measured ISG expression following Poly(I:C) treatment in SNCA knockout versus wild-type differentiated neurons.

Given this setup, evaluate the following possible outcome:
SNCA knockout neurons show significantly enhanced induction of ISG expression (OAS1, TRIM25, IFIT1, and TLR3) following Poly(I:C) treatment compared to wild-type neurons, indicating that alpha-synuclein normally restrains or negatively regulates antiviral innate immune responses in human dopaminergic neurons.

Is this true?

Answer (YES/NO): NO